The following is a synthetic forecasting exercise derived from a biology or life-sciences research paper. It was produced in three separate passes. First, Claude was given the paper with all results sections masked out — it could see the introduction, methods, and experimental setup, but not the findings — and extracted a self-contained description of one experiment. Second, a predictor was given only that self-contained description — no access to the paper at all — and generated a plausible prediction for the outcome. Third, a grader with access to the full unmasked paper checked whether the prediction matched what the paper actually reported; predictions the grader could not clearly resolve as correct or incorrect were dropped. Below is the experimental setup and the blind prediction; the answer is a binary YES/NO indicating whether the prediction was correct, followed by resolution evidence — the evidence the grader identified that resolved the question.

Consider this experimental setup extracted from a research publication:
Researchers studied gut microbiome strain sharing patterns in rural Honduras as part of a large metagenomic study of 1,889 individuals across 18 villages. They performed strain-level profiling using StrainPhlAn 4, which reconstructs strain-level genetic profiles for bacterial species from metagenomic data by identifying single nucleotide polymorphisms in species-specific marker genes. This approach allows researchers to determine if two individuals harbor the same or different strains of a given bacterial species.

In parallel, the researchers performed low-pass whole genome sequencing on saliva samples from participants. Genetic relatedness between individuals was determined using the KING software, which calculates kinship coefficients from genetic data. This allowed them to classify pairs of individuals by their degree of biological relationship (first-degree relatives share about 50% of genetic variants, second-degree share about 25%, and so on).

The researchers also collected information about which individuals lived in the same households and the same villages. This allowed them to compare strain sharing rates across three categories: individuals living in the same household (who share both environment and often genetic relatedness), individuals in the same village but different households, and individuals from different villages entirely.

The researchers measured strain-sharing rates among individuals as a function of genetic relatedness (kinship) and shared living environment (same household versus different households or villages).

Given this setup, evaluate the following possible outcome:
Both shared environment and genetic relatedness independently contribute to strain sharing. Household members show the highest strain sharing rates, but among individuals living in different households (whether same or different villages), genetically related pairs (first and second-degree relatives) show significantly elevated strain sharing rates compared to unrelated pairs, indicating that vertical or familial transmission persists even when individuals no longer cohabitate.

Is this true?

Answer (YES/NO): NO